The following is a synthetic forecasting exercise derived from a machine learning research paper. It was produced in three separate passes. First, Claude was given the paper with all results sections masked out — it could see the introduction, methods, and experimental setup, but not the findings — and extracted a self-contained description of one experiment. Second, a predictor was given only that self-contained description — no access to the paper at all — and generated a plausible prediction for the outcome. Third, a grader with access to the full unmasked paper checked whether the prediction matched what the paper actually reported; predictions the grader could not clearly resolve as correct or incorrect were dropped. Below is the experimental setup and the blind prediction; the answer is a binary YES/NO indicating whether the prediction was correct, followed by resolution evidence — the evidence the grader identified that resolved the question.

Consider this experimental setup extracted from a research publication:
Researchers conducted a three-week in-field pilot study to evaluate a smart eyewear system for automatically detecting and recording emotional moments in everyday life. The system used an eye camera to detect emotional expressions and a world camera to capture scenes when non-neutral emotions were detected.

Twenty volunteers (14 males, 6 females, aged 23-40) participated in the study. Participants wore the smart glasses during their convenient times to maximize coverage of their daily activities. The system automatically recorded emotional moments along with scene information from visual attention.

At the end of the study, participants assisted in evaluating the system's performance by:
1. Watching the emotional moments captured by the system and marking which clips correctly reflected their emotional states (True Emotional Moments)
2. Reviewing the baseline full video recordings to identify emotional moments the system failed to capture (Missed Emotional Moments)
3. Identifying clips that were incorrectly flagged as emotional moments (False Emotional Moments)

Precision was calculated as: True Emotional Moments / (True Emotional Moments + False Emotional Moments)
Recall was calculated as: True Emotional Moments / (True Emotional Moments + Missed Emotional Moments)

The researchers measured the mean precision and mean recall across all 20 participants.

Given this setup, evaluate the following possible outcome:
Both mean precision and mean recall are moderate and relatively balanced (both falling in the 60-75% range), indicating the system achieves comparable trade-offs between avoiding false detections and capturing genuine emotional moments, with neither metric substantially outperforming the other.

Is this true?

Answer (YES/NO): NO